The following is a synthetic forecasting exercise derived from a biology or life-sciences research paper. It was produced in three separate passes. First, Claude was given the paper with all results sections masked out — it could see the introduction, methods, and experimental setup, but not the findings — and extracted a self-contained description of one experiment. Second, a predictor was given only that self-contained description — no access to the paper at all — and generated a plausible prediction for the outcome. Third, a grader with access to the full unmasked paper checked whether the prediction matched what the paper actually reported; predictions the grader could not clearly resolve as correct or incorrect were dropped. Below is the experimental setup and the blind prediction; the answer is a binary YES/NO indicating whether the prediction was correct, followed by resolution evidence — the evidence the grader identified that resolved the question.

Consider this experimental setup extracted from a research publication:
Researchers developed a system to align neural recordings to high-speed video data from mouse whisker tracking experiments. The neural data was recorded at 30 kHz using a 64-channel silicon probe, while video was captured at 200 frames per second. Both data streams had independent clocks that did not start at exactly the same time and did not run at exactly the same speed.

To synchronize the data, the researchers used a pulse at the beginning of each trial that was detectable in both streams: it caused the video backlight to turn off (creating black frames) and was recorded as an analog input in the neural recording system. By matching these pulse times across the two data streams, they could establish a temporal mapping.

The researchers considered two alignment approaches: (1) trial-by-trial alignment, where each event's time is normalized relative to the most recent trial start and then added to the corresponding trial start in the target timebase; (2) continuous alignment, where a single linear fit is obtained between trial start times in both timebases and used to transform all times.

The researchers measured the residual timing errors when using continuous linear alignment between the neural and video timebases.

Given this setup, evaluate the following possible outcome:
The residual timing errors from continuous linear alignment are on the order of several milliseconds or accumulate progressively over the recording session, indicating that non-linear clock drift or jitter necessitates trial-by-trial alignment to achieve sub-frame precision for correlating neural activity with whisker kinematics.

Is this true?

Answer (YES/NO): NO